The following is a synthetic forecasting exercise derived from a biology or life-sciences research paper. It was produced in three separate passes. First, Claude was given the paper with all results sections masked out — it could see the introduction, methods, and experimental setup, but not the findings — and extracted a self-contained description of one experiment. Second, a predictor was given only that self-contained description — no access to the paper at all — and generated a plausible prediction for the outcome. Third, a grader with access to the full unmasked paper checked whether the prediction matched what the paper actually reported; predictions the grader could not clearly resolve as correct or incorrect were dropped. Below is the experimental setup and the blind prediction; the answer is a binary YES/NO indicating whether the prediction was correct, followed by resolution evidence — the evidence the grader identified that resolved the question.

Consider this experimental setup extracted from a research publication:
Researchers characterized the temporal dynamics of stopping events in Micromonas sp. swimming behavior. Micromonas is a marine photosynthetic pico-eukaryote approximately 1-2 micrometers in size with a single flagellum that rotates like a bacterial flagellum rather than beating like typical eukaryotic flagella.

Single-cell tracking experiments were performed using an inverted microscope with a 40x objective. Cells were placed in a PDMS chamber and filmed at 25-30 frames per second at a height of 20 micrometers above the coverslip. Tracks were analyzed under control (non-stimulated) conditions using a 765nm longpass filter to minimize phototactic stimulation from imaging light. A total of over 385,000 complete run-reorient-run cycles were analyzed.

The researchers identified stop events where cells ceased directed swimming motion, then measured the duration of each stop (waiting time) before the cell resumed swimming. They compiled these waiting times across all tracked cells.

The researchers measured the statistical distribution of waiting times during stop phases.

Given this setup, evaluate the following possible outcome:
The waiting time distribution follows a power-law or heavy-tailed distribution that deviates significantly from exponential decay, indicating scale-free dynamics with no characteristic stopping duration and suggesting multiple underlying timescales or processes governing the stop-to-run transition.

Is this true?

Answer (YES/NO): NO